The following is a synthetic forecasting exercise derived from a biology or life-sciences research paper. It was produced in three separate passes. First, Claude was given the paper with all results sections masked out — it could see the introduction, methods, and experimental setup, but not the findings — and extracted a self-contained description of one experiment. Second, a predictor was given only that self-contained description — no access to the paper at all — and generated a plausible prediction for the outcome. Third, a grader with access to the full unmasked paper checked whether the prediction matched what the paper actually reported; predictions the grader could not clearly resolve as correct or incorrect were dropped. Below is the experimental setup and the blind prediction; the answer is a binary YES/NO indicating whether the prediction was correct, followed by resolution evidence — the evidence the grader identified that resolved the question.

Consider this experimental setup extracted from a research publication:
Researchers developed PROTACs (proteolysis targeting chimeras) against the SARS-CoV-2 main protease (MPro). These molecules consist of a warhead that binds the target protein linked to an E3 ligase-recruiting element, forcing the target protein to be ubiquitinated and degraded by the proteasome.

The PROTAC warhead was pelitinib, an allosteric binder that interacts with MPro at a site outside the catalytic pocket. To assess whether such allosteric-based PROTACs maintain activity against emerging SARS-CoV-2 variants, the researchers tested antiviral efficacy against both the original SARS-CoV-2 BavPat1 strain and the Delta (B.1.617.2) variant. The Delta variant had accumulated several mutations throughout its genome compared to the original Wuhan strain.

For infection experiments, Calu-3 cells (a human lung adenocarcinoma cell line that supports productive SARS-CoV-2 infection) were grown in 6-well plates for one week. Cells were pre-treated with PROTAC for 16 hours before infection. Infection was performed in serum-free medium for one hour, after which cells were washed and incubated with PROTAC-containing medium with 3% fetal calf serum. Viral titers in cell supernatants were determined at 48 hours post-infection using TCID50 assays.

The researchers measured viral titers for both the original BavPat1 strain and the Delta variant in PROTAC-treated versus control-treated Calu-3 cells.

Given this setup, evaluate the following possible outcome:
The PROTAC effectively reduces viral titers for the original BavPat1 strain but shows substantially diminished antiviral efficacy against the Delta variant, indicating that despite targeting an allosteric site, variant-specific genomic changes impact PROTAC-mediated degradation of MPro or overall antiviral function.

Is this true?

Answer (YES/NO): NO